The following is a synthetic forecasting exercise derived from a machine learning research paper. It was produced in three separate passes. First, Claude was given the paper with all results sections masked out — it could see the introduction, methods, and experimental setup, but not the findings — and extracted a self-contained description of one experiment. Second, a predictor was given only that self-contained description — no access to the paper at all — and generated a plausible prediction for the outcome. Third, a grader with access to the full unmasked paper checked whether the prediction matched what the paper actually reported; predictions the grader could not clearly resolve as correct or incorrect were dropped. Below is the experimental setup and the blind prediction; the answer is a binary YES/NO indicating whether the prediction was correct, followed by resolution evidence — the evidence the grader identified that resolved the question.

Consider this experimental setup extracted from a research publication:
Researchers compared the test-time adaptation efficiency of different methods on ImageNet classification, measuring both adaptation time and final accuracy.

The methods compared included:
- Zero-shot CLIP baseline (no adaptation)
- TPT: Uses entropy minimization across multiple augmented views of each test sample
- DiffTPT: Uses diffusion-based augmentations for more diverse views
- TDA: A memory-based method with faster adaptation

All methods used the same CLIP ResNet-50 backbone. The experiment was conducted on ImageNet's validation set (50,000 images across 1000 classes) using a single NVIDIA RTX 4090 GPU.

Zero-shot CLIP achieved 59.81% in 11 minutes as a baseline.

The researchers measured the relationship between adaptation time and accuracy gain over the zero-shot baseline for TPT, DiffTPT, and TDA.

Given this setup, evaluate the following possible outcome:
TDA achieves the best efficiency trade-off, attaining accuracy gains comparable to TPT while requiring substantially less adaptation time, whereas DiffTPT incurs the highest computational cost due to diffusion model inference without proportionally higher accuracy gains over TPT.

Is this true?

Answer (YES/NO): NO